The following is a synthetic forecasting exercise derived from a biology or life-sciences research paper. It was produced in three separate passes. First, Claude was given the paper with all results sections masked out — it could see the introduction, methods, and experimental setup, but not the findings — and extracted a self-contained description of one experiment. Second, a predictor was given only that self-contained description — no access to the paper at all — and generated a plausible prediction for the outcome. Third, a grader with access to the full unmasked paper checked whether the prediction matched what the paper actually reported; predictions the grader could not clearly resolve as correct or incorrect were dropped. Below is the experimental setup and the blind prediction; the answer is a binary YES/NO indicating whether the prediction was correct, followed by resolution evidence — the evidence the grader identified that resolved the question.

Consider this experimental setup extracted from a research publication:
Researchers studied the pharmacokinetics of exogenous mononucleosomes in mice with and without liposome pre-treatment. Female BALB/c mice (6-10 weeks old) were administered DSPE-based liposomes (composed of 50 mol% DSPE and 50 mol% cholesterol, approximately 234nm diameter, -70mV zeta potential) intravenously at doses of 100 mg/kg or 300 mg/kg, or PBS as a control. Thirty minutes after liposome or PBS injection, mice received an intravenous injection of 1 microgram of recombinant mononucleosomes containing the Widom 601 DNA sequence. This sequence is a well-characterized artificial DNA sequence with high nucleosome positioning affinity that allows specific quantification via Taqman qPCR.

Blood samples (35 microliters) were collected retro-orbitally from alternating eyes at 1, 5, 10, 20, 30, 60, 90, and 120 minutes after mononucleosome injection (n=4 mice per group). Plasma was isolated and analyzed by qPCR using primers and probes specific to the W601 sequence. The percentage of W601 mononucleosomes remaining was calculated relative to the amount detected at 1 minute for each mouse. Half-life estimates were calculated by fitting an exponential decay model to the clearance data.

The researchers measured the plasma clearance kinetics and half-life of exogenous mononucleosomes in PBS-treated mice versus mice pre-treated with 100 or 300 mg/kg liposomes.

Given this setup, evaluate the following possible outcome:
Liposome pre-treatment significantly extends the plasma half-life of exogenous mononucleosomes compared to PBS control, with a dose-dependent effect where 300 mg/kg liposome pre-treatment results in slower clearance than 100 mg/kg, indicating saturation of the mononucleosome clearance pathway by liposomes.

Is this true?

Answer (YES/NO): YES